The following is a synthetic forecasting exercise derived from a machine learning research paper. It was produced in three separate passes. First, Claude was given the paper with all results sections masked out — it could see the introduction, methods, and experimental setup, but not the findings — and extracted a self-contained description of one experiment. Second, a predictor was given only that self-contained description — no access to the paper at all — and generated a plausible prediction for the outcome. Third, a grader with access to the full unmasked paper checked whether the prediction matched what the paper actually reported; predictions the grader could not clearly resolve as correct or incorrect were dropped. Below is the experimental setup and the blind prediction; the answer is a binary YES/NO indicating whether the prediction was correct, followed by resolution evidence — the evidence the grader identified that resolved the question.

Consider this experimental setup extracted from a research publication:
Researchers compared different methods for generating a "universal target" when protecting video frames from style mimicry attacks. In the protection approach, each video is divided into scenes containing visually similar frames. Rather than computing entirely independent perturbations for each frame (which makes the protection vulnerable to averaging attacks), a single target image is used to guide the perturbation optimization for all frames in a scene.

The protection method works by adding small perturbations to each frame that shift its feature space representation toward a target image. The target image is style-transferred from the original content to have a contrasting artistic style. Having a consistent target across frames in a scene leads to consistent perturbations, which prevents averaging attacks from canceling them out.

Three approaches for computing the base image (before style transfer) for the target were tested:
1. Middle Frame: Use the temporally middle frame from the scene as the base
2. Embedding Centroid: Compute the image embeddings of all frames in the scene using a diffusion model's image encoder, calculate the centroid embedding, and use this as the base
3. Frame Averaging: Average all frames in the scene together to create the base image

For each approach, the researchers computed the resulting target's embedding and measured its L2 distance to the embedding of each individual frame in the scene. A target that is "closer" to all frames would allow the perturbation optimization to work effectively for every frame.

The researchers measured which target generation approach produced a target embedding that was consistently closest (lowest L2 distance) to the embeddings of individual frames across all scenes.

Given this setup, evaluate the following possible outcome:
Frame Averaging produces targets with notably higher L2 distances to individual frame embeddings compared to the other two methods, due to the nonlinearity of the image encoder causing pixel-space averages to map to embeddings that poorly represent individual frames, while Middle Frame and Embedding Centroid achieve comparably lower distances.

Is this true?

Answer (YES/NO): NO